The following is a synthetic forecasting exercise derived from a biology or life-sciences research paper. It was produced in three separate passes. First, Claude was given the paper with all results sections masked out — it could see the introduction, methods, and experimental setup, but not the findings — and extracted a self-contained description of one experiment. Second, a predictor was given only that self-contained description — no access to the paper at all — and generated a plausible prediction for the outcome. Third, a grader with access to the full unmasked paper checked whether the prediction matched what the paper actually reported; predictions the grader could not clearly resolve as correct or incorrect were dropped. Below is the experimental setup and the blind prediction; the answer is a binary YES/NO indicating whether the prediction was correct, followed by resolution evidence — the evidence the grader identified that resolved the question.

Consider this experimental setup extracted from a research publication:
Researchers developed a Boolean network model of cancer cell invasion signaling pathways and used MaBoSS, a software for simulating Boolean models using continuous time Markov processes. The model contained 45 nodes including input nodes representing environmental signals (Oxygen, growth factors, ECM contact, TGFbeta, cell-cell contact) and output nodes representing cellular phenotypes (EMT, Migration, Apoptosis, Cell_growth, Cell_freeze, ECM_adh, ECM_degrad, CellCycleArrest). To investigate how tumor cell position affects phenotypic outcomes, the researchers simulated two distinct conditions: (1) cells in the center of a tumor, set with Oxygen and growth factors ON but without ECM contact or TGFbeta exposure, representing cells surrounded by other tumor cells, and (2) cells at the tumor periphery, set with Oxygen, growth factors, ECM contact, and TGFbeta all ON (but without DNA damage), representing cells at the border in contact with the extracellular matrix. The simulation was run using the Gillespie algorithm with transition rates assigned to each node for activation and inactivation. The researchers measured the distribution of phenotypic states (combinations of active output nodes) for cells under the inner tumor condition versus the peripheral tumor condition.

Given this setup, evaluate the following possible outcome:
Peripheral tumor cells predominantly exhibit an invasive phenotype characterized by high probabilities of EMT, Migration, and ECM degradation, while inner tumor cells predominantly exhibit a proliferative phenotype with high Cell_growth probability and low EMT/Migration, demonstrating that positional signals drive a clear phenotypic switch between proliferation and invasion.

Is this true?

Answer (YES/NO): NO